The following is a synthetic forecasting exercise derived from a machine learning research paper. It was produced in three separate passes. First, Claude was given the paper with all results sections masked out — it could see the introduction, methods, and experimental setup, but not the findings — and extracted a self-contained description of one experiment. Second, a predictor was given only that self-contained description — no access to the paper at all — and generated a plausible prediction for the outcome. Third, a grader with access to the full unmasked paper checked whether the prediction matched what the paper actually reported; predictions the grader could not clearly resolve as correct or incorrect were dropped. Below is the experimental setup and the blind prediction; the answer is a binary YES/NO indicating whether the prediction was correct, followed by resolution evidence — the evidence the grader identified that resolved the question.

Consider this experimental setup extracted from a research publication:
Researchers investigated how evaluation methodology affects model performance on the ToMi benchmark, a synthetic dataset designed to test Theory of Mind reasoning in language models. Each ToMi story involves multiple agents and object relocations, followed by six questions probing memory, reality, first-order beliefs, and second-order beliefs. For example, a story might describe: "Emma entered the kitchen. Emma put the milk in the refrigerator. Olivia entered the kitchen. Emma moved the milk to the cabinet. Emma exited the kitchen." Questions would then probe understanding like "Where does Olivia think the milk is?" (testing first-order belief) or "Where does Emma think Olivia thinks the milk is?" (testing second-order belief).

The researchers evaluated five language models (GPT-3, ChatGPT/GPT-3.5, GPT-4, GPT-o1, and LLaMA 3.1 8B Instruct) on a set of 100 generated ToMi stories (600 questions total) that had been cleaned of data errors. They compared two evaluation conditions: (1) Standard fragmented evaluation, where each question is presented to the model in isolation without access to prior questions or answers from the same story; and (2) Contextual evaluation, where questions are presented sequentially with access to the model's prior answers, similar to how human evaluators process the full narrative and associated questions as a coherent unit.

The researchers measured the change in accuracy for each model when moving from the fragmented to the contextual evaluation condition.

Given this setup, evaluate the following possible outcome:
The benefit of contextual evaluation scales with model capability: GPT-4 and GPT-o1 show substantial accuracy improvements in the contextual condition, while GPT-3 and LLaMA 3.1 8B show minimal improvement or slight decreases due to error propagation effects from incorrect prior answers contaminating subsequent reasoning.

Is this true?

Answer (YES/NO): NO